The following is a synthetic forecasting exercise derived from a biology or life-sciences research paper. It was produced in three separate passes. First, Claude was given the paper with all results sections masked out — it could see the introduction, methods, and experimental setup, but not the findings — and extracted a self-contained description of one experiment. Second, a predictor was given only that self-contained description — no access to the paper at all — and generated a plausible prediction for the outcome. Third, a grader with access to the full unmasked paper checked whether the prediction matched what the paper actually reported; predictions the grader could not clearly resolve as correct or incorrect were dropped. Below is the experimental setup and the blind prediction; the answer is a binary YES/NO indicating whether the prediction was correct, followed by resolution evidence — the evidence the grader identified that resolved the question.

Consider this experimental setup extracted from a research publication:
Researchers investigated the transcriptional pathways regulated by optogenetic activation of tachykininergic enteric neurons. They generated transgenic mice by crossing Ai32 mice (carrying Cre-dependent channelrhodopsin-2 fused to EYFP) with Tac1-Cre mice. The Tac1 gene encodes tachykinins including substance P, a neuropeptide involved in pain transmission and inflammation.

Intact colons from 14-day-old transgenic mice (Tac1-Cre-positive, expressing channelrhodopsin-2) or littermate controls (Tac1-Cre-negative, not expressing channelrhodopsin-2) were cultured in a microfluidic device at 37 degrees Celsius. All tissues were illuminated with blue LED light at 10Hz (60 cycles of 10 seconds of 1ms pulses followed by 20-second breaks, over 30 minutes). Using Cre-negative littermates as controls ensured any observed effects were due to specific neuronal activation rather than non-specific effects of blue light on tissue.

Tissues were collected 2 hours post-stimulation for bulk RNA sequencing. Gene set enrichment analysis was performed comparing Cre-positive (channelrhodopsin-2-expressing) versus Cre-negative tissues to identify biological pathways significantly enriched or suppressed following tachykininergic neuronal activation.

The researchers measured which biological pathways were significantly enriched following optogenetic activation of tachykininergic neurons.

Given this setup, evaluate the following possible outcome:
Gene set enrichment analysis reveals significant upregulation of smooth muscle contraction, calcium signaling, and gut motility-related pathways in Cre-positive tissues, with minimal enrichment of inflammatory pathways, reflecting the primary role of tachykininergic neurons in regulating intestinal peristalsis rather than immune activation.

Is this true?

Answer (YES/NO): NO